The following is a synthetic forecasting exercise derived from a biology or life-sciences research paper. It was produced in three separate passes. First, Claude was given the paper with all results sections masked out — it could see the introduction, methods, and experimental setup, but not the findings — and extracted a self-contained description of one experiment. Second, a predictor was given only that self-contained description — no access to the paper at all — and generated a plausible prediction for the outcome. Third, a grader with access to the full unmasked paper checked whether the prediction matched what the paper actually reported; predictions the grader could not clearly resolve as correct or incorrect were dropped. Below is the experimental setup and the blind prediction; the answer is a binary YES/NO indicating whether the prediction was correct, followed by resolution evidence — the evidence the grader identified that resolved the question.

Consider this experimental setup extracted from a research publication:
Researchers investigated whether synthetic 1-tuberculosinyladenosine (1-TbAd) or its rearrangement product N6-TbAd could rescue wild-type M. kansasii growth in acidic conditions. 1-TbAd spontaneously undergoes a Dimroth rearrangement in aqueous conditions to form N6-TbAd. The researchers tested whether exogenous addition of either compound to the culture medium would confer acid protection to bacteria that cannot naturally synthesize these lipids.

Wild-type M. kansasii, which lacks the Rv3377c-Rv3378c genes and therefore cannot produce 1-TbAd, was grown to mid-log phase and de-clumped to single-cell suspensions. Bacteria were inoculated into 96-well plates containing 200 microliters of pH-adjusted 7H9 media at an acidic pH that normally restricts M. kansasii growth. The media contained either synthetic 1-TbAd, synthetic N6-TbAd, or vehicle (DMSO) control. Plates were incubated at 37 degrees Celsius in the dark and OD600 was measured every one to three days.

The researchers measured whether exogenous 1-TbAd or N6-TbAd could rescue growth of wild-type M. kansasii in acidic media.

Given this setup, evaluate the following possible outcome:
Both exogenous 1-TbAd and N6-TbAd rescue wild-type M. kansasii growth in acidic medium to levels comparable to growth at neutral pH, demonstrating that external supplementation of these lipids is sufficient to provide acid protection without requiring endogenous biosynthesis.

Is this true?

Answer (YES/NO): NO